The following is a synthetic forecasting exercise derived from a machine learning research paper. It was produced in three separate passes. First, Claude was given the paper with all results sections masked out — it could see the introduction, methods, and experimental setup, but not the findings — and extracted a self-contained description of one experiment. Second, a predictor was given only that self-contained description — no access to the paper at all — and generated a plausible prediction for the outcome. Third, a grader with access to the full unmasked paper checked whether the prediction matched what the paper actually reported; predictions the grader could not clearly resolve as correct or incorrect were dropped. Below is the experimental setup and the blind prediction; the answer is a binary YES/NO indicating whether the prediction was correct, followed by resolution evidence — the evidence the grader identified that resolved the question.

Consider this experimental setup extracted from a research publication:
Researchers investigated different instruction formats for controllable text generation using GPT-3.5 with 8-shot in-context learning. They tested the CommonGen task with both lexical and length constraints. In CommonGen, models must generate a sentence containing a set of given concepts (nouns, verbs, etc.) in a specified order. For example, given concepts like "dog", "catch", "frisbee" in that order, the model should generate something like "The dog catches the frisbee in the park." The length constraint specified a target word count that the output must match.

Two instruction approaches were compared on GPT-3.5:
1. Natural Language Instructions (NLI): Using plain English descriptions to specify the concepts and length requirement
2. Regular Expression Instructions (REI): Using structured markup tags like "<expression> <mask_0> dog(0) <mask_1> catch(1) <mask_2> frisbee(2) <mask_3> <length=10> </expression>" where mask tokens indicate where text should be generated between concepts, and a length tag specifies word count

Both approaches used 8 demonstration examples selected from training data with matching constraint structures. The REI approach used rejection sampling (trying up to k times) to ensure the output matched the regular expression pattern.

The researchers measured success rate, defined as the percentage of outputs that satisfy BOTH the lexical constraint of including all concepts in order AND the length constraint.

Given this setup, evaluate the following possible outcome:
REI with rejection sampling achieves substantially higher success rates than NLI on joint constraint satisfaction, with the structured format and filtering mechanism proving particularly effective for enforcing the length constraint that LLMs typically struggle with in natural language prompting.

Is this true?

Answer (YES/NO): YES